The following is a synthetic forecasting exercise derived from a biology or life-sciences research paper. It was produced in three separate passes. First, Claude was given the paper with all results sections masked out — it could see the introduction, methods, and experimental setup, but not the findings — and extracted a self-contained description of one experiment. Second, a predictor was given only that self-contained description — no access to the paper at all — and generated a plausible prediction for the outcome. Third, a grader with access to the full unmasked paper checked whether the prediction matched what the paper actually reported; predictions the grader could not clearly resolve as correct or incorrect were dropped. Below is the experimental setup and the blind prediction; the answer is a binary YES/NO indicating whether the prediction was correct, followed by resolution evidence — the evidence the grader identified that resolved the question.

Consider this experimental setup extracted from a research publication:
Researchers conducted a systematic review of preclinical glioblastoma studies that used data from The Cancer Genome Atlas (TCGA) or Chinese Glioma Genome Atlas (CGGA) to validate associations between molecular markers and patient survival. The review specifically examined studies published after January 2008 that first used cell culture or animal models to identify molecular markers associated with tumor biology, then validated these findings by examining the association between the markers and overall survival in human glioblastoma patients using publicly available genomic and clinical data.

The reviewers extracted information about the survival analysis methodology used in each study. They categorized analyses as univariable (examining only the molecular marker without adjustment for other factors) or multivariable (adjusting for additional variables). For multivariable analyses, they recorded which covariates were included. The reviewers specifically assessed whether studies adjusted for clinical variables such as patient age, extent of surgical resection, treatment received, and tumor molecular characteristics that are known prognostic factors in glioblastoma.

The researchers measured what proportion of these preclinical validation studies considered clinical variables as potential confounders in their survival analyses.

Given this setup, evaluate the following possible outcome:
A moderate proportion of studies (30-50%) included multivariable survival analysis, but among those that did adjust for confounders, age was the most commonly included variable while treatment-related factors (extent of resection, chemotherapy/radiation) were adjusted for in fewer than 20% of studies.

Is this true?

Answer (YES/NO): NO